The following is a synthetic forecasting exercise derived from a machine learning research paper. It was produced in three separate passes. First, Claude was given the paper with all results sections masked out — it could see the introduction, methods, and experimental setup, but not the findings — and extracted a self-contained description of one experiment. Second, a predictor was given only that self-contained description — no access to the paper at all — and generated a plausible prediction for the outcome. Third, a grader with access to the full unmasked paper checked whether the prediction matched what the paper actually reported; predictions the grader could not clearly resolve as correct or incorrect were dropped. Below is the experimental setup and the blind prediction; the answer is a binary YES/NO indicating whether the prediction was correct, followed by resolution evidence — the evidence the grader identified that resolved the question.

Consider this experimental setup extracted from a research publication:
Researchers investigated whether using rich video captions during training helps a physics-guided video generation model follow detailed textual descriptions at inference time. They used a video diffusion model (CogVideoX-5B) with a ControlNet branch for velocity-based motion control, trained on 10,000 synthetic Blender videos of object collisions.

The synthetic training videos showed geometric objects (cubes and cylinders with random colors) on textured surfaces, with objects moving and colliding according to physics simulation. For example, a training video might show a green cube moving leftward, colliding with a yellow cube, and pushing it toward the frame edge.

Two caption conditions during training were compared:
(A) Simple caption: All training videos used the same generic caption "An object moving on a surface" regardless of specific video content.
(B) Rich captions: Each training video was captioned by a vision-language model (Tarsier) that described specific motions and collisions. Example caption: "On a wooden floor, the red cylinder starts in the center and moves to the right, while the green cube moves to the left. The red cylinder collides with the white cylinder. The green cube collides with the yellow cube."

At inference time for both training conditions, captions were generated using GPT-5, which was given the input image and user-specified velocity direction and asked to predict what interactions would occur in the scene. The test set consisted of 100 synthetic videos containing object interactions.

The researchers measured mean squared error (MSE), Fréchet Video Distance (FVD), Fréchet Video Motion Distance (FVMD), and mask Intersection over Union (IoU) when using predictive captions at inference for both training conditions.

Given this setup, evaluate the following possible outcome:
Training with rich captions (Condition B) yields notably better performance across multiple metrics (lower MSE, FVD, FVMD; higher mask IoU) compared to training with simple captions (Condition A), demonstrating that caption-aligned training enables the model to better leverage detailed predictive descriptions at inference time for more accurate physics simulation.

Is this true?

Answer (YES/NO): NO